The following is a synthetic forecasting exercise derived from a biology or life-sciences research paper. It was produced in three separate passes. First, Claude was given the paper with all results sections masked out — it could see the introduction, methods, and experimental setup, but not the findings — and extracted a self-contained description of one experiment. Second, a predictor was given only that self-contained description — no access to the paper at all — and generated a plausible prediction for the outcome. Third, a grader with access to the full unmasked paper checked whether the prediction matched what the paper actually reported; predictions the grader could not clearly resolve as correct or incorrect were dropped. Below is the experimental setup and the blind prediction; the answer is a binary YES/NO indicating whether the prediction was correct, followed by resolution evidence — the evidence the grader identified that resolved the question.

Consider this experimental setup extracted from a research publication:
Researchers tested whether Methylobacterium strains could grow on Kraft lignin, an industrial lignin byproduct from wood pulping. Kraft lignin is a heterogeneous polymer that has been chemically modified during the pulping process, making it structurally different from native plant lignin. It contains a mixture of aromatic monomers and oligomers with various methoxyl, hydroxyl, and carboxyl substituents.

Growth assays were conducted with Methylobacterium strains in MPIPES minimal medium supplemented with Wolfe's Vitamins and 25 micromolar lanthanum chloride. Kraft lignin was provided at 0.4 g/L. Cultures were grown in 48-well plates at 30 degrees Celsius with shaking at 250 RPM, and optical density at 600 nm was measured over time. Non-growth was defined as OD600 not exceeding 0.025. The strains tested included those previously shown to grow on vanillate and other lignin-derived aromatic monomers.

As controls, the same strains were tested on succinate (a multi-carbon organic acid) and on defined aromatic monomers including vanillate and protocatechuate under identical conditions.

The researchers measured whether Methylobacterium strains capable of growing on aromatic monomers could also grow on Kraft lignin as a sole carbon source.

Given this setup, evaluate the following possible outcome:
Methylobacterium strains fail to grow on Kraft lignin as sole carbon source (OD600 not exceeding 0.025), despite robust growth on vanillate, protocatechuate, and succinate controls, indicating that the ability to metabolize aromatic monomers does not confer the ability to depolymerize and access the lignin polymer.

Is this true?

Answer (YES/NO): YES